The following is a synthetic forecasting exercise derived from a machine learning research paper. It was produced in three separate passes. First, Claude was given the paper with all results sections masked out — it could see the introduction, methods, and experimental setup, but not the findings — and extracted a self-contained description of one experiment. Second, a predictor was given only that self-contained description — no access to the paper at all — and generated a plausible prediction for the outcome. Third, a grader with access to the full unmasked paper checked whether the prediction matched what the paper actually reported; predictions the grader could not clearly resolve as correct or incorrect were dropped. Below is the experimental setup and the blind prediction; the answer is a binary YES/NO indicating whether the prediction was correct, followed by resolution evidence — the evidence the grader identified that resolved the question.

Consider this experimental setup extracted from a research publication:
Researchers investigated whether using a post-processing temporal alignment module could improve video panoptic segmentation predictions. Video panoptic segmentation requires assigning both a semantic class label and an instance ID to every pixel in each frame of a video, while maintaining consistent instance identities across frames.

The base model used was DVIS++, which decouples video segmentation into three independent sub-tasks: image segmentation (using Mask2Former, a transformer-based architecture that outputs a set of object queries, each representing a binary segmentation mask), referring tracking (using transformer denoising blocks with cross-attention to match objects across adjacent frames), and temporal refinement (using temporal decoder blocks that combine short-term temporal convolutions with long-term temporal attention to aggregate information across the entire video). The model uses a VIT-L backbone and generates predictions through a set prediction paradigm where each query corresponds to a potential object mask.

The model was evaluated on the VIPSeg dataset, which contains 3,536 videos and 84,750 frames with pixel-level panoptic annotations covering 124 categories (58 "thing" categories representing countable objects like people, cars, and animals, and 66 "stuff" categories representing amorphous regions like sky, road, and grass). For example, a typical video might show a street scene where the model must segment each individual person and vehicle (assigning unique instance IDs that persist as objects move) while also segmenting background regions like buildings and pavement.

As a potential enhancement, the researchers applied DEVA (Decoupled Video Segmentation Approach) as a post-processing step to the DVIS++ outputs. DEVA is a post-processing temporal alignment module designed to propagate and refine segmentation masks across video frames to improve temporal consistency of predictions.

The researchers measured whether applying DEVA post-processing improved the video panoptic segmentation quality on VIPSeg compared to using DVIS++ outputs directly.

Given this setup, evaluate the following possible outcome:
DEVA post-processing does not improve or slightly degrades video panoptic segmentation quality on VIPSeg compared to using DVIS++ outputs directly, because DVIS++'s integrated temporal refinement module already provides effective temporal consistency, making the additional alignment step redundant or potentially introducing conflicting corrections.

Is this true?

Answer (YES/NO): YES